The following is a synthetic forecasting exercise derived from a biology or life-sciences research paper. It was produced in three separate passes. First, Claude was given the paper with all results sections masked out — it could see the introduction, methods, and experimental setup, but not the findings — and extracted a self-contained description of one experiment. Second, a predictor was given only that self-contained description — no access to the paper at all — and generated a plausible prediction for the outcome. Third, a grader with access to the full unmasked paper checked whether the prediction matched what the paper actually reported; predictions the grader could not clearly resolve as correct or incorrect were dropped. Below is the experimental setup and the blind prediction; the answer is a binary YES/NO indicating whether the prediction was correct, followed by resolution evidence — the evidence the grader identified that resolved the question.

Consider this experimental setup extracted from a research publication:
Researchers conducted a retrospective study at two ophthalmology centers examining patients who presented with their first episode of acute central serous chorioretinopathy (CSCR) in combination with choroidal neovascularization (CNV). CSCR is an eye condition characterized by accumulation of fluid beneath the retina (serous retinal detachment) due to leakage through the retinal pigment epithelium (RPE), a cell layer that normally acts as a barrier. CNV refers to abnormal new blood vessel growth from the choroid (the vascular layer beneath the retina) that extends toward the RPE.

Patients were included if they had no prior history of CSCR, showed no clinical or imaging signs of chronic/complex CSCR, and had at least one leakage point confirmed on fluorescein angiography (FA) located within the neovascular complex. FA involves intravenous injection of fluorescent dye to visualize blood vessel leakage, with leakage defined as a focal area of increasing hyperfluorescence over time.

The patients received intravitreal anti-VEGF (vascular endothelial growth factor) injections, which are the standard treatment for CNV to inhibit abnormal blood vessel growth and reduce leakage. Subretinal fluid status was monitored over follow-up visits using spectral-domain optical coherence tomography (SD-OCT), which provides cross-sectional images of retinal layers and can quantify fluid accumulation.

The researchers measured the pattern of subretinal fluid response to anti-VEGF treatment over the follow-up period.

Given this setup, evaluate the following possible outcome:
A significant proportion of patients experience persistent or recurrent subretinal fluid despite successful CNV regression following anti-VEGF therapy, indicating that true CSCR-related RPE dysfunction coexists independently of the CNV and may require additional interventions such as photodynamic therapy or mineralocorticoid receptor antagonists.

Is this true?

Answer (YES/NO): NO